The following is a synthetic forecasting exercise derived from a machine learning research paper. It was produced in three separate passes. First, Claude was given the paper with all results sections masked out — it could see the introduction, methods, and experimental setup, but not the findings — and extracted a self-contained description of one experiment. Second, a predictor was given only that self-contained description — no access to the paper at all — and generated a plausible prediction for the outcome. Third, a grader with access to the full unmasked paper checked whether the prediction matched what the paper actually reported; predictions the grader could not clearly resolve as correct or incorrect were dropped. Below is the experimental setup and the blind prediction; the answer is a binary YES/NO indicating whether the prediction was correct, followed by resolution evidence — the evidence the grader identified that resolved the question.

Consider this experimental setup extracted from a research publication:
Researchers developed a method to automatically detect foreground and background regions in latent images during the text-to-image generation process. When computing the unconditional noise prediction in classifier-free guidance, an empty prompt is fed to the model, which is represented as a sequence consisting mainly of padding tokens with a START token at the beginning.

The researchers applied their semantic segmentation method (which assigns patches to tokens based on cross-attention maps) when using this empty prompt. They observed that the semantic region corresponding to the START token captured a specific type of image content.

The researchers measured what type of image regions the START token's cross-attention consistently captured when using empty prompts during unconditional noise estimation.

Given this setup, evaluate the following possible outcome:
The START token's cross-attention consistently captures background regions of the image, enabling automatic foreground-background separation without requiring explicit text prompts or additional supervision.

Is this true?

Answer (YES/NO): YES